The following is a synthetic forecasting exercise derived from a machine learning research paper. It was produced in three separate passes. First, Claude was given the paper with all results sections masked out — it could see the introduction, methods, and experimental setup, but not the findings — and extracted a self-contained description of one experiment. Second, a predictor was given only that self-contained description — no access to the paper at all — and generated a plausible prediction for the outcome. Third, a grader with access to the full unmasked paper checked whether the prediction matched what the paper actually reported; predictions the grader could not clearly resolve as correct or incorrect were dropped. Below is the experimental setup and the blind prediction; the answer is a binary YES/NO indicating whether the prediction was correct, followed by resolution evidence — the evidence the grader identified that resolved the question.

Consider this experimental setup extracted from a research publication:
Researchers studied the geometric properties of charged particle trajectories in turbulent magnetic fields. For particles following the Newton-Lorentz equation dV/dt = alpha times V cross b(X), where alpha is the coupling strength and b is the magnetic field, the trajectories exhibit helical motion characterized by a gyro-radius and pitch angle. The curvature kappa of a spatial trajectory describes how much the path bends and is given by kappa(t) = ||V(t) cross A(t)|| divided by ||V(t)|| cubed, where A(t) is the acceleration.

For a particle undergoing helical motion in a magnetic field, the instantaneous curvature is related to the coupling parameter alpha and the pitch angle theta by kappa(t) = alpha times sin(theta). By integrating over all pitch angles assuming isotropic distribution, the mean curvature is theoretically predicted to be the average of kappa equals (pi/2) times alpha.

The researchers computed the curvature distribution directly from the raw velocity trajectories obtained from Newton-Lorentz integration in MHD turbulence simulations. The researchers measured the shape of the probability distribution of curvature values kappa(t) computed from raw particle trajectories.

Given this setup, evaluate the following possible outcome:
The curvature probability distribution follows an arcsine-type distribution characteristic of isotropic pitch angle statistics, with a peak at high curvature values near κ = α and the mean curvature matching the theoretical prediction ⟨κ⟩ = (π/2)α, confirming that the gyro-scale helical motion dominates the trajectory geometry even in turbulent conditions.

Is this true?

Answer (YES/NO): NO